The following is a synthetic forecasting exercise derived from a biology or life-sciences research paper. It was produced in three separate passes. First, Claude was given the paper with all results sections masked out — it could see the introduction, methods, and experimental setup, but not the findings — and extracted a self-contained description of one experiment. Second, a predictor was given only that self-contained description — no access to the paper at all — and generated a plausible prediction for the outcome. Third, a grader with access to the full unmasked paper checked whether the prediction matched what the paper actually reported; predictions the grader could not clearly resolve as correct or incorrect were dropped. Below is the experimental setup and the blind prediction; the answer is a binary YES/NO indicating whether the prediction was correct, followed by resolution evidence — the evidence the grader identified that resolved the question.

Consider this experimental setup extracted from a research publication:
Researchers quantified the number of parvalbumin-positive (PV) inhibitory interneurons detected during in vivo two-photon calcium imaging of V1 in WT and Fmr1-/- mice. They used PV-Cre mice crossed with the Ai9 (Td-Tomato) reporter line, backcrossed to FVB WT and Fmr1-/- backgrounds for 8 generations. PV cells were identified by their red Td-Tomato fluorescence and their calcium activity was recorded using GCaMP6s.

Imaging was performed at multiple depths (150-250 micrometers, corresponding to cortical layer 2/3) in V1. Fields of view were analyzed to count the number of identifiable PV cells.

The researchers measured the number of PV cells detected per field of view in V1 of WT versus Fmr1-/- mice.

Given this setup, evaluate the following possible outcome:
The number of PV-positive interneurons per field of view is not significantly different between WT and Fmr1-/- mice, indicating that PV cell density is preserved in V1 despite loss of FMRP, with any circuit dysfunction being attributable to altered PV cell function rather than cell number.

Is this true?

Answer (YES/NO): NO